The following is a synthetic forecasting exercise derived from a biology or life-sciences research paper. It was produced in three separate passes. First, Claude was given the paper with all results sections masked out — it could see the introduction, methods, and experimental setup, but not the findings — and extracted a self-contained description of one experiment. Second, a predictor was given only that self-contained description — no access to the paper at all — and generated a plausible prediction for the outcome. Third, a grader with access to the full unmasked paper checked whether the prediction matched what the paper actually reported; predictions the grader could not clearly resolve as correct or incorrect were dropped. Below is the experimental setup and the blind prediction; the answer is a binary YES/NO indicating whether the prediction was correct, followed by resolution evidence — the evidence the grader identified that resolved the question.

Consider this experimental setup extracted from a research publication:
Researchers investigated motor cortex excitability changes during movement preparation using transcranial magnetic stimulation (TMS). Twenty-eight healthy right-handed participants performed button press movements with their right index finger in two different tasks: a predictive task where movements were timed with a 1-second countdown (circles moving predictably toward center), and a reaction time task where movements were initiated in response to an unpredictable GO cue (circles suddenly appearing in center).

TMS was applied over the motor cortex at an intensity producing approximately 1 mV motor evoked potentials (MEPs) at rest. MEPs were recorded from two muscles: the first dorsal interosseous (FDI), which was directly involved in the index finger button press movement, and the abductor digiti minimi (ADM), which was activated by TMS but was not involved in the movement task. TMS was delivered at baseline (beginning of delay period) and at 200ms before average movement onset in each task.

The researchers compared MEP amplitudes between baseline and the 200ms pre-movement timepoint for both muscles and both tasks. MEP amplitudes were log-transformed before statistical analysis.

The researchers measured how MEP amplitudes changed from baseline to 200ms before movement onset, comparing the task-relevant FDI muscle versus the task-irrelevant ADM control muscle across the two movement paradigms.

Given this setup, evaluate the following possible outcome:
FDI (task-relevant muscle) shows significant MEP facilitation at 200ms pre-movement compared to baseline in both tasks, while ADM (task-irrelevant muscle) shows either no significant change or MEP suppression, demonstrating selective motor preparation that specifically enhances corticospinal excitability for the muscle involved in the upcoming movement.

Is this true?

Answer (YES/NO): NO